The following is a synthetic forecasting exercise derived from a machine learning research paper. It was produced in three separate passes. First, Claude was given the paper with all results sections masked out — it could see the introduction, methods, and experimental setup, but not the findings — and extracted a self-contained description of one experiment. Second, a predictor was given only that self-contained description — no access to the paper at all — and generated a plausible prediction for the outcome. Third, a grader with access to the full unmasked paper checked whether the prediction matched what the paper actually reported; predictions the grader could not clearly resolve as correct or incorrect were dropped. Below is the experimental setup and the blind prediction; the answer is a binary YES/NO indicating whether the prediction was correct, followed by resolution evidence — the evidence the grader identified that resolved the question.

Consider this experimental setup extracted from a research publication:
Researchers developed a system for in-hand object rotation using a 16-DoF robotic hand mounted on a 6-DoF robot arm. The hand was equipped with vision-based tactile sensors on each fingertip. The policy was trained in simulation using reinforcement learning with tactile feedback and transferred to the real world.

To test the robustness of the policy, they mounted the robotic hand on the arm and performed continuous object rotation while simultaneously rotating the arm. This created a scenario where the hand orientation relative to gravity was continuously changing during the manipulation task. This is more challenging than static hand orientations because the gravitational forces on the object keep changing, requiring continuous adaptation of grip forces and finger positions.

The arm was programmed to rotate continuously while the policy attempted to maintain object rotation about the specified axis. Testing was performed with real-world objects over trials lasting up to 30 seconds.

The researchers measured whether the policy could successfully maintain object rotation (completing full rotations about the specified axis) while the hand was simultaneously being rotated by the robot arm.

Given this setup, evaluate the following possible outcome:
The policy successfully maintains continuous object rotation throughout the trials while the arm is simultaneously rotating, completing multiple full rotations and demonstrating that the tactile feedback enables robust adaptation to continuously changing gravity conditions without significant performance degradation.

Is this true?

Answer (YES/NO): YES